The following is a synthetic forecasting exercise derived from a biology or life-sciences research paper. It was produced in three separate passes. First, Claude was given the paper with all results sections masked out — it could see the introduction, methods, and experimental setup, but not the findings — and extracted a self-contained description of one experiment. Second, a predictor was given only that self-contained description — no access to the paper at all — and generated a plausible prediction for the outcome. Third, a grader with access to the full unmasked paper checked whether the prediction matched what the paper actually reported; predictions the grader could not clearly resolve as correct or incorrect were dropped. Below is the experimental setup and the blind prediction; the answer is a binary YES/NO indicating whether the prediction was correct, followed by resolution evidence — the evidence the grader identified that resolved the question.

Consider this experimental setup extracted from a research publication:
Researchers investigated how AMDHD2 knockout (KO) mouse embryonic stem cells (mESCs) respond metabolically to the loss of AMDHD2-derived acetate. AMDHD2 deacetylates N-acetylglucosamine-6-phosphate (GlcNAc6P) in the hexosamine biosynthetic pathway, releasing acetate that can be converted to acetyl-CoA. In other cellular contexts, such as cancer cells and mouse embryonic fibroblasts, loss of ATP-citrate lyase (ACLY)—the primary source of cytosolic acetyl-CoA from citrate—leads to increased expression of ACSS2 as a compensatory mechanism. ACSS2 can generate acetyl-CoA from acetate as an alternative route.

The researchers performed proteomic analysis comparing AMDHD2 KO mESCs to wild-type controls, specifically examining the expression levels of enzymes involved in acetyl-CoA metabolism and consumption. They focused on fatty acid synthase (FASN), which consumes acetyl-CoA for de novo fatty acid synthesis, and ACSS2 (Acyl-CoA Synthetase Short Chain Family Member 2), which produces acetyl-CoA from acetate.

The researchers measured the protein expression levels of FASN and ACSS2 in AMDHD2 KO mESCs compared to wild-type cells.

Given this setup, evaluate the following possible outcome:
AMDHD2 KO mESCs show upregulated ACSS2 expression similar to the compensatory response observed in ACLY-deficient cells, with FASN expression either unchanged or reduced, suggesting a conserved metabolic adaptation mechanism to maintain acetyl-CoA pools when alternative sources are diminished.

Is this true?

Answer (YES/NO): YES